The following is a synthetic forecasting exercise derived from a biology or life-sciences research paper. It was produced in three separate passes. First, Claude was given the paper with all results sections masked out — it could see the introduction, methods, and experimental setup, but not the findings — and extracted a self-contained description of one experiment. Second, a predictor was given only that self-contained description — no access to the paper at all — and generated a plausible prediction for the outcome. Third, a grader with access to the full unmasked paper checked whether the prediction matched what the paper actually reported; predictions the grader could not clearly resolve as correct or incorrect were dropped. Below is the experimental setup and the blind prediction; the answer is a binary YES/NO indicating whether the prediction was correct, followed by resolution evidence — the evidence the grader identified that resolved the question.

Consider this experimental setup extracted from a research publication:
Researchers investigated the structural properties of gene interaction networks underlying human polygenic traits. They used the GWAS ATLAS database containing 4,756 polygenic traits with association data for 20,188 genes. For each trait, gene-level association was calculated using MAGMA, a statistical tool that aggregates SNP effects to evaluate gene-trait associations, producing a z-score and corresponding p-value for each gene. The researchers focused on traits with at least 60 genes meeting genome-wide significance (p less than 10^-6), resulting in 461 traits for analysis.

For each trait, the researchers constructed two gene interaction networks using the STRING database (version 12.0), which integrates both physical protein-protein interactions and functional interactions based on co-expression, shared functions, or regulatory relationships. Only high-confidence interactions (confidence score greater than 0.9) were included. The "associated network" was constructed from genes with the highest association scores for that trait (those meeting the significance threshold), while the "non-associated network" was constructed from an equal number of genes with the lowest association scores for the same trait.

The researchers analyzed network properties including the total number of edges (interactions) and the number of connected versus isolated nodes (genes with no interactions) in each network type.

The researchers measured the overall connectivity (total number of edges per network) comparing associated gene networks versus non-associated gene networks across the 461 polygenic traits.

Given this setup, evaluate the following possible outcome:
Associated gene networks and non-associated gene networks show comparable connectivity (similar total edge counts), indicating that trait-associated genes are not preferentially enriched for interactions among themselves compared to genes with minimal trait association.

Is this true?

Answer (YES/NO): NO